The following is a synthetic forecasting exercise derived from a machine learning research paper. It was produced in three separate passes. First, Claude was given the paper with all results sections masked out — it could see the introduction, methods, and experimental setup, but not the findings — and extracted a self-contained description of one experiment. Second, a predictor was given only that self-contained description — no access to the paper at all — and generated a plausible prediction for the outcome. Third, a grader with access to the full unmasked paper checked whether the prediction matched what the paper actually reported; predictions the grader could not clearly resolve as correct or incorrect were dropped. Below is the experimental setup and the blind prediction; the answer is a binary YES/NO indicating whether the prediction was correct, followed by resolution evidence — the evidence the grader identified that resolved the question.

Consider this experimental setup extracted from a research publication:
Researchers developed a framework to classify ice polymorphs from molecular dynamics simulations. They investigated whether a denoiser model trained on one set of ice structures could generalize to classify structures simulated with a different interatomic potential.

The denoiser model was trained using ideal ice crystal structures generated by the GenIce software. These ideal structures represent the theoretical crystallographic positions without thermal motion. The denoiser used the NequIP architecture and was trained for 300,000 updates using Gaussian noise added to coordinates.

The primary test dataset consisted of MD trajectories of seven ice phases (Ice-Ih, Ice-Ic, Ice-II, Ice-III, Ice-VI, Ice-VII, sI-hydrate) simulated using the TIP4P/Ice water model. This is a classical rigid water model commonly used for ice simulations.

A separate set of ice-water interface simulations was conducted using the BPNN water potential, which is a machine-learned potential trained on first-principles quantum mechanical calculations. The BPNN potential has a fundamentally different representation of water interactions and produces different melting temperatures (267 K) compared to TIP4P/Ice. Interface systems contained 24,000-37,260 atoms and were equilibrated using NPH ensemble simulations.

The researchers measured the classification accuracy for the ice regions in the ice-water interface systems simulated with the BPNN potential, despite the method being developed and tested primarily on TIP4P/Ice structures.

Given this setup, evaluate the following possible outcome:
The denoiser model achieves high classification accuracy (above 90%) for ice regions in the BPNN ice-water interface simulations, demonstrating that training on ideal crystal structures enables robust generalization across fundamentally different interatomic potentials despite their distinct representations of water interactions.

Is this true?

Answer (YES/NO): YES